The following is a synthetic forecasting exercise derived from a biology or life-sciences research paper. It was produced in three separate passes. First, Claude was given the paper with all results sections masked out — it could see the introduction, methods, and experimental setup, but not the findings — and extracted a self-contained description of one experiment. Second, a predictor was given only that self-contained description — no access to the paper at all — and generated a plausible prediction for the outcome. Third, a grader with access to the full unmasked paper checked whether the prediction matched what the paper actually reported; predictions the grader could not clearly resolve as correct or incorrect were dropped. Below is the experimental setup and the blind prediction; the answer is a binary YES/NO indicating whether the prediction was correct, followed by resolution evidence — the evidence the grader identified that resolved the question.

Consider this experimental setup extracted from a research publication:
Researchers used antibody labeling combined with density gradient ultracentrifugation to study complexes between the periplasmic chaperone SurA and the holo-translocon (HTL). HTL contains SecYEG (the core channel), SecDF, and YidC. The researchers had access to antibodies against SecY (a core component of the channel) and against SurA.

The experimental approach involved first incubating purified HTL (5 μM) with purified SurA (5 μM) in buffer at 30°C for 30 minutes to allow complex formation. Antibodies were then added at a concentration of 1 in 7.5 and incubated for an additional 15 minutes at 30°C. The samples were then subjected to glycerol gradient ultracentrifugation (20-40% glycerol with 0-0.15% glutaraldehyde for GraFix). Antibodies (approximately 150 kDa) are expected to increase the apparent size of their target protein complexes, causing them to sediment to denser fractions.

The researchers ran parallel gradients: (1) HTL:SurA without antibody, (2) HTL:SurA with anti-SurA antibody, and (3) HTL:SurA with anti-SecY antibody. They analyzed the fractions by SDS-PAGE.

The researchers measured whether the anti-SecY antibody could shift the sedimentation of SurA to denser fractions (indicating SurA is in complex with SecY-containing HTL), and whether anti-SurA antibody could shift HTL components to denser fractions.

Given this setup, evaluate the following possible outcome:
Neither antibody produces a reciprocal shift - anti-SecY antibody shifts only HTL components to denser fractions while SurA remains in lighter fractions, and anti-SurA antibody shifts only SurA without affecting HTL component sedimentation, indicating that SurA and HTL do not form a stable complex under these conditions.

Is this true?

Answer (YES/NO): NO